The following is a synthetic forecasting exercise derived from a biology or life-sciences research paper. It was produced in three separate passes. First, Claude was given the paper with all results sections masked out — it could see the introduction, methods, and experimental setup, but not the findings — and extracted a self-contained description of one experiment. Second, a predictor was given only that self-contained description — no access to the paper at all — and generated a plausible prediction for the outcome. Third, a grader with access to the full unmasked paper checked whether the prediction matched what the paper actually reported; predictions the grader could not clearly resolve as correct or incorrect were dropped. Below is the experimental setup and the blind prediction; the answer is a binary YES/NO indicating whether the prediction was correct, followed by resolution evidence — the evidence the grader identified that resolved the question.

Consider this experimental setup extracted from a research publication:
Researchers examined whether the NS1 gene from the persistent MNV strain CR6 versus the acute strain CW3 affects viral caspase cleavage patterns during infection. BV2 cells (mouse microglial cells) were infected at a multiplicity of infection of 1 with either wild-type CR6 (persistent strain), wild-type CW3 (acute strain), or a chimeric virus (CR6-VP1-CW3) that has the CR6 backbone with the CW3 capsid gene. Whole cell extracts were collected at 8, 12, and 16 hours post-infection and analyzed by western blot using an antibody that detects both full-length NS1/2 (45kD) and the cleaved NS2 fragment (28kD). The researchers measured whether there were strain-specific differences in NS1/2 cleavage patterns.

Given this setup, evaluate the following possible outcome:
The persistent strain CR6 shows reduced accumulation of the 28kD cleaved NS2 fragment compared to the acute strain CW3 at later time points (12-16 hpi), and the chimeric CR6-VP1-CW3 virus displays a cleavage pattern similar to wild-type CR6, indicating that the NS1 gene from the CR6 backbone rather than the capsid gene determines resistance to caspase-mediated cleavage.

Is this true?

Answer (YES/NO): NO